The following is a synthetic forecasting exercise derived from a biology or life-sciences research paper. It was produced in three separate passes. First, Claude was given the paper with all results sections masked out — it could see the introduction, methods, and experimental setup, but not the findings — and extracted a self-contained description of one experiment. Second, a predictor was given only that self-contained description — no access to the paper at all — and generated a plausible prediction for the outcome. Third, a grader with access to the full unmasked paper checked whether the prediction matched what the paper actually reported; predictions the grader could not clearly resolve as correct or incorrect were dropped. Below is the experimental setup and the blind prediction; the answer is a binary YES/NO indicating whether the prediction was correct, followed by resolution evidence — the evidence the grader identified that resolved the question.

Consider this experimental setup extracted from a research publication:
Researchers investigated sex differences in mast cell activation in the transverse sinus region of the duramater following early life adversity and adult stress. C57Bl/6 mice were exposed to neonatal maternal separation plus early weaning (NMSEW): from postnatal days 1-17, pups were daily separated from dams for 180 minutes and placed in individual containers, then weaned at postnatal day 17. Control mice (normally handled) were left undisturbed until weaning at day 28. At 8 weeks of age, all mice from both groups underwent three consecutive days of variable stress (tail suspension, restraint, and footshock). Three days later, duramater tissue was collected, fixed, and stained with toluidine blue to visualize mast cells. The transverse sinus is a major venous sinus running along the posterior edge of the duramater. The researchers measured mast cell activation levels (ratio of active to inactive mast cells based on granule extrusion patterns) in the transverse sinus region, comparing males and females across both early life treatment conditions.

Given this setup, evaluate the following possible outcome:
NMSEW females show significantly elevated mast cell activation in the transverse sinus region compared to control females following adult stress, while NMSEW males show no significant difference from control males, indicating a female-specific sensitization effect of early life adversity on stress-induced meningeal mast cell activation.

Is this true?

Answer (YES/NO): NO